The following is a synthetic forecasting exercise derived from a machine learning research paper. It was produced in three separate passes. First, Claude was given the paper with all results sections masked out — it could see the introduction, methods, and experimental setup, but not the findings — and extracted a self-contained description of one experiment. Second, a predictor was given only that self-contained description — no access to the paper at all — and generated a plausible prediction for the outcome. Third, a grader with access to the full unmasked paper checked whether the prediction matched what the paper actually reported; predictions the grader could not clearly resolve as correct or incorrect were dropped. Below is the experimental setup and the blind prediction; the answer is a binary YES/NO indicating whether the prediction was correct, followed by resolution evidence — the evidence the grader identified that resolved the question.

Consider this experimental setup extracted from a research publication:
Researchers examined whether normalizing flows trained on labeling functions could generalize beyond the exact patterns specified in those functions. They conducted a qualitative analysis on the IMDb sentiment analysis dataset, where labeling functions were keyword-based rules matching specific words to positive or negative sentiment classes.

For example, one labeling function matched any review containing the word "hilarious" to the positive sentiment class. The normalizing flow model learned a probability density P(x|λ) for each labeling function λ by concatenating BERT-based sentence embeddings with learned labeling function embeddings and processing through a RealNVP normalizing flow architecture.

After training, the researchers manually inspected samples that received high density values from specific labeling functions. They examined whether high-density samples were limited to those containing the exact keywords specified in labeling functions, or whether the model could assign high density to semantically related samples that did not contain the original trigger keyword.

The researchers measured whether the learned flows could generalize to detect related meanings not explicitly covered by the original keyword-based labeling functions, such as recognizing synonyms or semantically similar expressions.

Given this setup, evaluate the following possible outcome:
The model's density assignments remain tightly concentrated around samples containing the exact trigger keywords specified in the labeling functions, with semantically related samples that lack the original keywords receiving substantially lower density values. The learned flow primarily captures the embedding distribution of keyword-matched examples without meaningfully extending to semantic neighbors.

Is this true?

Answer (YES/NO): NO